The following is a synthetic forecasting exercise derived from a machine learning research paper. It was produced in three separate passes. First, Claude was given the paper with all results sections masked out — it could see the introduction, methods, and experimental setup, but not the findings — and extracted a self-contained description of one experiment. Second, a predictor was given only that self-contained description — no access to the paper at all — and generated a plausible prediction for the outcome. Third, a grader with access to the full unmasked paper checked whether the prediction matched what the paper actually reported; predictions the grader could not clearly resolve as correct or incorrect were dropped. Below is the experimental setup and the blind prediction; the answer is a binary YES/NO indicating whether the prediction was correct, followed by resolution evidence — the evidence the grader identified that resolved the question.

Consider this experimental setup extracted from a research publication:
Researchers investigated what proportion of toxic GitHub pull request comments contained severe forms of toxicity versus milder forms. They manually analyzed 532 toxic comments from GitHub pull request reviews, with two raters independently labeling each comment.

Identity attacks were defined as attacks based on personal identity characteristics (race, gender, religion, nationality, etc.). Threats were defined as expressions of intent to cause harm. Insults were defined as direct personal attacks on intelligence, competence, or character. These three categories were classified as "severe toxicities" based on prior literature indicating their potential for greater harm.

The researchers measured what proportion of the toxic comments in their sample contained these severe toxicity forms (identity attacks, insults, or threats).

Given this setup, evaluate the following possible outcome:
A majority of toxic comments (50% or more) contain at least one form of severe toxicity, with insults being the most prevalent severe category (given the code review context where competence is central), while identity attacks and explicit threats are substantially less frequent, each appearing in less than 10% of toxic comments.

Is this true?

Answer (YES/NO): NO